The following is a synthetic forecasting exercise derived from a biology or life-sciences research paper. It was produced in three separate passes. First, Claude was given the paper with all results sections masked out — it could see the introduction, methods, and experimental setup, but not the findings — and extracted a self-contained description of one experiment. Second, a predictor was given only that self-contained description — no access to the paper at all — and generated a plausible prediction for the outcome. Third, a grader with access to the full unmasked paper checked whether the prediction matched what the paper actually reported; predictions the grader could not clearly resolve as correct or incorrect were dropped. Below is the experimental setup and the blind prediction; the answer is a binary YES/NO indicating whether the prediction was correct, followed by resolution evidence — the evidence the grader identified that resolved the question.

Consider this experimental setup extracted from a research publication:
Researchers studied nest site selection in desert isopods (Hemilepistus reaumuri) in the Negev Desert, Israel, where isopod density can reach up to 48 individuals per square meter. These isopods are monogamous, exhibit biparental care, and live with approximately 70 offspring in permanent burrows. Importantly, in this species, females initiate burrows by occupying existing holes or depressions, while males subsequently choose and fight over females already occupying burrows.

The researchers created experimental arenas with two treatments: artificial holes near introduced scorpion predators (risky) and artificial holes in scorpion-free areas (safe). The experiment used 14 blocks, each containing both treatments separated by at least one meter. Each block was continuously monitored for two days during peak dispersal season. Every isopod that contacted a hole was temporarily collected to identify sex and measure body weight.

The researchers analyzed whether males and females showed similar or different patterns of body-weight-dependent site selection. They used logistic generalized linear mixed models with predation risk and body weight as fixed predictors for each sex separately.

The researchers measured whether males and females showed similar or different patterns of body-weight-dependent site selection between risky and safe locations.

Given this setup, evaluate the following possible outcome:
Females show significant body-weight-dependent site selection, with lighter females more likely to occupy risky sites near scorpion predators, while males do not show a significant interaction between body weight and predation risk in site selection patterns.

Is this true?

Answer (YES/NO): NO